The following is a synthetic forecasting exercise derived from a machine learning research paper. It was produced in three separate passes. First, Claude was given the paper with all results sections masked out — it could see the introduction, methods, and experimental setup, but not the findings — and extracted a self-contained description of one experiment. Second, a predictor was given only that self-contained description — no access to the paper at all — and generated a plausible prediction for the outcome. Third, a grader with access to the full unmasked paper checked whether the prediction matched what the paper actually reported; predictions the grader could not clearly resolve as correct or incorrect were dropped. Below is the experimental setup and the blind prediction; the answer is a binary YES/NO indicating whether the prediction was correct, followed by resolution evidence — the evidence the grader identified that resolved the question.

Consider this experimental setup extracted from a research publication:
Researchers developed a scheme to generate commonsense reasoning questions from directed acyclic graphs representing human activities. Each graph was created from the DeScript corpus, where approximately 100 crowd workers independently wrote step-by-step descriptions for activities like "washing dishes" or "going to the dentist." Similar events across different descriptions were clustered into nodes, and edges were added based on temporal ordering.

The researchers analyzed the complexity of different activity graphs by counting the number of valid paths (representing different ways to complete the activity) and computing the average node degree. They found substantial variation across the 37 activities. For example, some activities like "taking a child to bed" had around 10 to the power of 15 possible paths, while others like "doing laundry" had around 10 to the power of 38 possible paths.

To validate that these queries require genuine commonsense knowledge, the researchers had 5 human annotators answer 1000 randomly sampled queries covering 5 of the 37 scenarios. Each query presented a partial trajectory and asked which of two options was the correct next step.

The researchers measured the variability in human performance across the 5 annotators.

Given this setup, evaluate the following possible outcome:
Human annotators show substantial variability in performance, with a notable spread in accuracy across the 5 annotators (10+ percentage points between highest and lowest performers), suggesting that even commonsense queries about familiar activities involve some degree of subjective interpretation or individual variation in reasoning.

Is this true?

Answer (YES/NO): NO